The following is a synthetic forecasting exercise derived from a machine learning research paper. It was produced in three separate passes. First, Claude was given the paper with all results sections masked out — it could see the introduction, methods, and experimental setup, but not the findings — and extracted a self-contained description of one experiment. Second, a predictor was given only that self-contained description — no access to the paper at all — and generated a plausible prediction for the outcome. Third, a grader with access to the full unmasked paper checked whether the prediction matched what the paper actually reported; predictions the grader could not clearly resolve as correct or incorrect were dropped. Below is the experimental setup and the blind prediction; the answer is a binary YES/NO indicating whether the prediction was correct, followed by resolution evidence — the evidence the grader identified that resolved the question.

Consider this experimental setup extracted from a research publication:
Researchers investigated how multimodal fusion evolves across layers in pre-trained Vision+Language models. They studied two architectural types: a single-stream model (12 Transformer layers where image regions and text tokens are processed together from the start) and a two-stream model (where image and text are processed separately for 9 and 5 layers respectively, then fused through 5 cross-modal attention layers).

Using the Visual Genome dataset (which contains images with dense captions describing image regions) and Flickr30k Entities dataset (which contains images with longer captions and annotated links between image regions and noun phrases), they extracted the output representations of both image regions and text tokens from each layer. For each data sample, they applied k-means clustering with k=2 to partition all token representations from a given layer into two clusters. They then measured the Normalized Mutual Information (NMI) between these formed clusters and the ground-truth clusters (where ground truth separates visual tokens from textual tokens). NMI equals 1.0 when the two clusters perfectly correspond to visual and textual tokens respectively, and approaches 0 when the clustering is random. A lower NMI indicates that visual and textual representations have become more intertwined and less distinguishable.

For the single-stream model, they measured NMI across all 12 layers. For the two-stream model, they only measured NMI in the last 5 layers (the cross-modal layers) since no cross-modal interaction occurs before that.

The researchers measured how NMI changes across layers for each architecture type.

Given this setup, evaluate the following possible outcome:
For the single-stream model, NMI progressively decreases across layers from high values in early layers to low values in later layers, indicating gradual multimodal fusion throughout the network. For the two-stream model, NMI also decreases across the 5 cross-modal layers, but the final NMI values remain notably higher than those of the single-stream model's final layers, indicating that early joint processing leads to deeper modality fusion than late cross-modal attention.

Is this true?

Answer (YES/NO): NO